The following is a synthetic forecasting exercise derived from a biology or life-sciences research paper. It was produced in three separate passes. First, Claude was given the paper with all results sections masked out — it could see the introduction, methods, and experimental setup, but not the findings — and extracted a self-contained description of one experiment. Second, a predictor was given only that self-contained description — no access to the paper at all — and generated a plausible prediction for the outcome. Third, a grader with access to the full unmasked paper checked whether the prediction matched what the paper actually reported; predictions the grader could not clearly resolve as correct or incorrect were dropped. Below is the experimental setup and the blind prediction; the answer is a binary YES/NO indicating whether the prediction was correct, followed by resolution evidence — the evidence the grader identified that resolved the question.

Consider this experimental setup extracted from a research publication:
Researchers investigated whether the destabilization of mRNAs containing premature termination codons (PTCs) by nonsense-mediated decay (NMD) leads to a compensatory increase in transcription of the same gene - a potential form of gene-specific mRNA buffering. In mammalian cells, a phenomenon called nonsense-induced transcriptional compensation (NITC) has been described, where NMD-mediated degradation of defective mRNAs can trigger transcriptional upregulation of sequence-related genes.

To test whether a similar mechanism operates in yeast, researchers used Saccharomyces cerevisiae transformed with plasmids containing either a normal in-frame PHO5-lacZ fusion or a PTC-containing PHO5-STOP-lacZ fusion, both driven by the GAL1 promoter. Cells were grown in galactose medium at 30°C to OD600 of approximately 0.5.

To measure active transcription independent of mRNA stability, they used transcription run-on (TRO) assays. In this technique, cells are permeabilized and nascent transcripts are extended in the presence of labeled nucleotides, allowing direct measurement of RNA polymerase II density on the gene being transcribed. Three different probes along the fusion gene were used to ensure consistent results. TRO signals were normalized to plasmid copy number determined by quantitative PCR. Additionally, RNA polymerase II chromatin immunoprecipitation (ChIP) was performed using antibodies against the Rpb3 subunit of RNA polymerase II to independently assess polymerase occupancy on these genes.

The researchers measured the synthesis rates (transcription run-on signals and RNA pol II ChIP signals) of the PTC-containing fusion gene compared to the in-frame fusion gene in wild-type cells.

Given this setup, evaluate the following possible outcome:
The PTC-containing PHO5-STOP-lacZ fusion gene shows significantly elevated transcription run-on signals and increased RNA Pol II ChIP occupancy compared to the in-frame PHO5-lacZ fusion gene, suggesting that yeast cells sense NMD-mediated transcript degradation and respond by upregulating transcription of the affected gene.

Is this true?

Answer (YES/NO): NO